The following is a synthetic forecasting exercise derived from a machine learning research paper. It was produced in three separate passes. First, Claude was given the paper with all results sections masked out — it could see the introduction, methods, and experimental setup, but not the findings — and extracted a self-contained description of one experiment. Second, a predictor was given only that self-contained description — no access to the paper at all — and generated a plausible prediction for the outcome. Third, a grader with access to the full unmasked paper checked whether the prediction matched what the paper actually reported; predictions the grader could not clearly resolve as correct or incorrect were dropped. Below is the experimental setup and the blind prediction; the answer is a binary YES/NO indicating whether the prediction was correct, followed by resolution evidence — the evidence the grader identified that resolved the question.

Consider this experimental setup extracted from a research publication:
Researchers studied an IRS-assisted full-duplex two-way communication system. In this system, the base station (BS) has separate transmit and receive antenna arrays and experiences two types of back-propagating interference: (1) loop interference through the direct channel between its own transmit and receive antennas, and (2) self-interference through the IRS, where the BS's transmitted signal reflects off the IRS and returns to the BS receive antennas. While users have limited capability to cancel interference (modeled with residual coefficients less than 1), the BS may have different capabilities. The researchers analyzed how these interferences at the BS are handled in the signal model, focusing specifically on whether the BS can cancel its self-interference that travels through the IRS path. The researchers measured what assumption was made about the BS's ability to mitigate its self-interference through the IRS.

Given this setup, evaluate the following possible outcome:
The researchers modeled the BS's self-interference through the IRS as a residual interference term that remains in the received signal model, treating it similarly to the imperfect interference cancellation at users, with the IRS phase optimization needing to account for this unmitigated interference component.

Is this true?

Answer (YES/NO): NO